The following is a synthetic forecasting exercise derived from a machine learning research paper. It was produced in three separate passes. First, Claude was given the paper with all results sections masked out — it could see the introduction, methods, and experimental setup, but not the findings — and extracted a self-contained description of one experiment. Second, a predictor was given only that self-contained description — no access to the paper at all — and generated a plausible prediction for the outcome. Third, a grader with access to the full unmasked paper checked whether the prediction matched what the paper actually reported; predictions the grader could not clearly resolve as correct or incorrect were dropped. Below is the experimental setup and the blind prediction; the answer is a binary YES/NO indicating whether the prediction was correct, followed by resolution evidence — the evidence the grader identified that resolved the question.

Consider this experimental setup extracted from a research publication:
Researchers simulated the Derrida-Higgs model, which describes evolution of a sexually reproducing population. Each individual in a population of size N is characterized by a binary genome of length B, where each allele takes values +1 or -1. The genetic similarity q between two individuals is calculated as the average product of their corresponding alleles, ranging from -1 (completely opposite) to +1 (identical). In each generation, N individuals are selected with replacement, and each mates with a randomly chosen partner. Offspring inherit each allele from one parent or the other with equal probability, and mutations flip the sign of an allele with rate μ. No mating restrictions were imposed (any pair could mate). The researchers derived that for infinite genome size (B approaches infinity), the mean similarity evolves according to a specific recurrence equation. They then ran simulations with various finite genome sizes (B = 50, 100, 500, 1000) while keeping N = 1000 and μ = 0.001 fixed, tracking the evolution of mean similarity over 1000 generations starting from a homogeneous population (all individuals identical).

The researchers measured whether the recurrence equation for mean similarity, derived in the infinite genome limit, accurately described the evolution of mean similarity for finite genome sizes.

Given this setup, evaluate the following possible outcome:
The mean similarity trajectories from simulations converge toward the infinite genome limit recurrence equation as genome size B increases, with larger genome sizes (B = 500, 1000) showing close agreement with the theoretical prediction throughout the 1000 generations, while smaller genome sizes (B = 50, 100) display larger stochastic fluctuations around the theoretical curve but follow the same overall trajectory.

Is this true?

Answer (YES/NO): YES